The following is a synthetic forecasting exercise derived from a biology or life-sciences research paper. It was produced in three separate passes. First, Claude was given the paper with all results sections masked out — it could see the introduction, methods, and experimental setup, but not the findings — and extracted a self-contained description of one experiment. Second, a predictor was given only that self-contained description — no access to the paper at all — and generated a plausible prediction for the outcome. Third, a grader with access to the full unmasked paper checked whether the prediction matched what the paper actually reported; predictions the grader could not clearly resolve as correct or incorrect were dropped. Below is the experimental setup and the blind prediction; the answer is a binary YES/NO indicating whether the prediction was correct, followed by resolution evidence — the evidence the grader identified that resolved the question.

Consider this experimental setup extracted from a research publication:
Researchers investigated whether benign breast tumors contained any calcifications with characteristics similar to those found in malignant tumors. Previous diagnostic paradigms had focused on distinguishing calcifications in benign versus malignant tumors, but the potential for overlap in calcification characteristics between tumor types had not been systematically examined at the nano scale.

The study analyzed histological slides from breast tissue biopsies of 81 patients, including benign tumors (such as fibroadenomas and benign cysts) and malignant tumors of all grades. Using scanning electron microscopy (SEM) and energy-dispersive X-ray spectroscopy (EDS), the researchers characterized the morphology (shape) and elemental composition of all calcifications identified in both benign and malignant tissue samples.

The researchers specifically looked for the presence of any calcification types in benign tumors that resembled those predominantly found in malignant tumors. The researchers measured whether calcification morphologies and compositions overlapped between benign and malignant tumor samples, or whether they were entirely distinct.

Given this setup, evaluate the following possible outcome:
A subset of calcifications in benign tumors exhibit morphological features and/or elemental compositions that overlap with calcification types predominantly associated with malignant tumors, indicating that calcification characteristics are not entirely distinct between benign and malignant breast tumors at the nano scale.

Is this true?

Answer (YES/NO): NO